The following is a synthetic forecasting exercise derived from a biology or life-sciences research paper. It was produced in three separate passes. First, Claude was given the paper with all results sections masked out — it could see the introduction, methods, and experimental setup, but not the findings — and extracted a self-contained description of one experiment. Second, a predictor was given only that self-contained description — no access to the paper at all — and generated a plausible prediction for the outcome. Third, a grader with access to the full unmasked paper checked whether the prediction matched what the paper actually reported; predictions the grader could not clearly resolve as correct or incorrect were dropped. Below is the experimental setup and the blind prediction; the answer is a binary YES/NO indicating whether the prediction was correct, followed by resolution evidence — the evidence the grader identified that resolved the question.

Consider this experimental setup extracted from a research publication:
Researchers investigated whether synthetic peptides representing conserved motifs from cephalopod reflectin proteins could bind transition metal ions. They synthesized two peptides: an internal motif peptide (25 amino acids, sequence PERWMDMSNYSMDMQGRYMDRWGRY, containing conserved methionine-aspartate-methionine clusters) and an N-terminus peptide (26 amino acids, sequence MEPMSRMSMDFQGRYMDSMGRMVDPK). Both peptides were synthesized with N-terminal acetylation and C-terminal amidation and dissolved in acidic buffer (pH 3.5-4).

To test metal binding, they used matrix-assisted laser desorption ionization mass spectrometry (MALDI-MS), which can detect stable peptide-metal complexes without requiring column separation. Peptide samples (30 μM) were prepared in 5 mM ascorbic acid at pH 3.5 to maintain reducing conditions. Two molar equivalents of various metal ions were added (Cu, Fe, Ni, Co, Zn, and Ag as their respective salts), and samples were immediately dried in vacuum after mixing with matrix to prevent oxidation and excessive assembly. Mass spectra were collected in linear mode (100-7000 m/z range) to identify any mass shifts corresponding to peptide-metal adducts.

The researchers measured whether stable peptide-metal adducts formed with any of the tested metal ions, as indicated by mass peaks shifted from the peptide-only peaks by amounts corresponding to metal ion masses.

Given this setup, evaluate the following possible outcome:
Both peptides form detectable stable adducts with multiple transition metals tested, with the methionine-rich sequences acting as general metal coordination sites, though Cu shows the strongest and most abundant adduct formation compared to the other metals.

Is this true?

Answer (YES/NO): NO